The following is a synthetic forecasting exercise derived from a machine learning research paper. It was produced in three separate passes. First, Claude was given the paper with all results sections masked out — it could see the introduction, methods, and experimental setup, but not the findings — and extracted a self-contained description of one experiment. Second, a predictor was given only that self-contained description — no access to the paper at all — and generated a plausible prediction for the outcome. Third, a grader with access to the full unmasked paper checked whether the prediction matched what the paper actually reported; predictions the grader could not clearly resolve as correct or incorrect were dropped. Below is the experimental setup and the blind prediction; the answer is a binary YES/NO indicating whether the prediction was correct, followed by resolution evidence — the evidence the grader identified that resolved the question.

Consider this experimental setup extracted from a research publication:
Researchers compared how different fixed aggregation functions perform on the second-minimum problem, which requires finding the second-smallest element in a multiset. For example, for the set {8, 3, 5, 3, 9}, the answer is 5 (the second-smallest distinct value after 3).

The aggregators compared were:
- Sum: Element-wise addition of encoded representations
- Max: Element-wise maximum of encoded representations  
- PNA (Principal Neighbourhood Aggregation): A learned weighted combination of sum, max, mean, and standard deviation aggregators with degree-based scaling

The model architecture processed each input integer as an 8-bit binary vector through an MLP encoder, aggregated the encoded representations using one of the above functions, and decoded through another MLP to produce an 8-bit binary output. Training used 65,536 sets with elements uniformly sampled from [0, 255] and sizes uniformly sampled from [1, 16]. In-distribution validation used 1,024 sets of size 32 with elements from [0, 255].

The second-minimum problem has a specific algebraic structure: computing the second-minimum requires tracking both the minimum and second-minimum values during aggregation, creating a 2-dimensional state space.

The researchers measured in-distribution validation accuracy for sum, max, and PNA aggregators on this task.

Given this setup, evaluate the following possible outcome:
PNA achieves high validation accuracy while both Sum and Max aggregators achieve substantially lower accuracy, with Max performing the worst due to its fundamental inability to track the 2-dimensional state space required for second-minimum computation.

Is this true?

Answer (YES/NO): NO